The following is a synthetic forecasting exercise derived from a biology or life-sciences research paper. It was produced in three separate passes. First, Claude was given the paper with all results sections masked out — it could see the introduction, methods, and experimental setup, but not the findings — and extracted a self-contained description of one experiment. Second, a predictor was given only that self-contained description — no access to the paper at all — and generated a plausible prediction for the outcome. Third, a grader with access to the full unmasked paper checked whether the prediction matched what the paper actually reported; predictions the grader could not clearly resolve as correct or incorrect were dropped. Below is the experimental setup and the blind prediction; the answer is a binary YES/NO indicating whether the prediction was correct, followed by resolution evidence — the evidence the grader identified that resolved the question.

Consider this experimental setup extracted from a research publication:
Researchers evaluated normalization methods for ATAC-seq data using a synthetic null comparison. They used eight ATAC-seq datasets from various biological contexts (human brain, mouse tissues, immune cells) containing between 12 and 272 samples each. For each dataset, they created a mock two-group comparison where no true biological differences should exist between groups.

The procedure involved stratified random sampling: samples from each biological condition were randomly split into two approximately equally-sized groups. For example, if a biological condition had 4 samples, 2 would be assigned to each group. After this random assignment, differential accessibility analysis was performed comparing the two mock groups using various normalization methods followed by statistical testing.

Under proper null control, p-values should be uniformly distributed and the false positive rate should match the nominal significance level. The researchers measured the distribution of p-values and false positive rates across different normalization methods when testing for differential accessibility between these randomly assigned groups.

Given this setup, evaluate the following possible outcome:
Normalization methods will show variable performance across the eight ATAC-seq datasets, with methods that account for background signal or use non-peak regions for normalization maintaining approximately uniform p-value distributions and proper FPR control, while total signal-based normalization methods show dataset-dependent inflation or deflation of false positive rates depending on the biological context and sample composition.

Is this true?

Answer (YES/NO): NO